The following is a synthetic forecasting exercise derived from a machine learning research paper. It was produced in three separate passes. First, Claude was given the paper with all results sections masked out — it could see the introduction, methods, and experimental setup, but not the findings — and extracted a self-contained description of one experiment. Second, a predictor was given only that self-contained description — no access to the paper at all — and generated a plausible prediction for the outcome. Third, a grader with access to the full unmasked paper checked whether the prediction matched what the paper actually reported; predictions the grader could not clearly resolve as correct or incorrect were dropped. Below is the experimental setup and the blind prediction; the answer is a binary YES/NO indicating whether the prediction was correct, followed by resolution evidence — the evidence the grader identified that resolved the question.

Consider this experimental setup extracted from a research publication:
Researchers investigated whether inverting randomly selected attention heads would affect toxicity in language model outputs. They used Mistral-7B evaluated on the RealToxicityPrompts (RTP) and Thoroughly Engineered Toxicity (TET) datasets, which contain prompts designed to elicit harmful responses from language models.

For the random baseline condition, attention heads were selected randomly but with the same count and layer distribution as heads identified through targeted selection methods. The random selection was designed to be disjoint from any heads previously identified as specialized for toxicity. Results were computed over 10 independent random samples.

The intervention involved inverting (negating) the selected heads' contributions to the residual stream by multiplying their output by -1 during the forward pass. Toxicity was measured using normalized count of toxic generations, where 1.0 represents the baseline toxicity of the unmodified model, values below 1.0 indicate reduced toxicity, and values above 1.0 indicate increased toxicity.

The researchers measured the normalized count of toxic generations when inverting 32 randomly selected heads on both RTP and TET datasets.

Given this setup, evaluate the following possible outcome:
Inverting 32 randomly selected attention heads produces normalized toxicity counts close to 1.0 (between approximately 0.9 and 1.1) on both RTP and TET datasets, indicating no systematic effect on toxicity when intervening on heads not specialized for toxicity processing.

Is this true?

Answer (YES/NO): NO